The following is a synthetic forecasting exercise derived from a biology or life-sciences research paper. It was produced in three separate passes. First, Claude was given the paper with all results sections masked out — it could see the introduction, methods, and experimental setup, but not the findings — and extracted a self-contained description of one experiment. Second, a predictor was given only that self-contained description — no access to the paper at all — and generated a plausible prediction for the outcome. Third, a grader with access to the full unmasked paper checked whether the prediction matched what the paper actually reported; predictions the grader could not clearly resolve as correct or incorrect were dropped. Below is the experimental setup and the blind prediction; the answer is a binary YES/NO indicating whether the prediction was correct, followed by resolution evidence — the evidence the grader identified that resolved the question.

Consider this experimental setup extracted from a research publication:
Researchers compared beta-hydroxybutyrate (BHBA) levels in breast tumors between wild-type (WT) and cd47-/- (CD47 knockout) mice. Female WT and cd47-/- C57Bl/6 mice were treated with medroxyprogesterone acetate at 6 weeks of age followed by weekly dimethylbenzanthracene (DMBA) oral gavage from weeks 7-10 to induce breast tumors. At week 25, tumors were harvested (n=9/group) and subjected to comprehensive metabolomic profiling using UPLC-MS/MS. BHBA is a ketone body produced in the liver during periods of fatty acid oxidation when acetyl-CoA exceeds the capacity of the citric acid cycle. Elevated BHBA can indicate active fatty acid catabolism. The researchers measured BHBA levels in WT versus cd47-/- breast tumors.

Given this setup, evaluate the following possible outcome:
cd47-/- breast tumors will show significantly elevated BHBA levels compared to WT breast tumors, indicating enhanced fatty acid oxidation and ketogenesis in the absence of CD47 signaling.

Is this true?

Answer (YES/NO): NO